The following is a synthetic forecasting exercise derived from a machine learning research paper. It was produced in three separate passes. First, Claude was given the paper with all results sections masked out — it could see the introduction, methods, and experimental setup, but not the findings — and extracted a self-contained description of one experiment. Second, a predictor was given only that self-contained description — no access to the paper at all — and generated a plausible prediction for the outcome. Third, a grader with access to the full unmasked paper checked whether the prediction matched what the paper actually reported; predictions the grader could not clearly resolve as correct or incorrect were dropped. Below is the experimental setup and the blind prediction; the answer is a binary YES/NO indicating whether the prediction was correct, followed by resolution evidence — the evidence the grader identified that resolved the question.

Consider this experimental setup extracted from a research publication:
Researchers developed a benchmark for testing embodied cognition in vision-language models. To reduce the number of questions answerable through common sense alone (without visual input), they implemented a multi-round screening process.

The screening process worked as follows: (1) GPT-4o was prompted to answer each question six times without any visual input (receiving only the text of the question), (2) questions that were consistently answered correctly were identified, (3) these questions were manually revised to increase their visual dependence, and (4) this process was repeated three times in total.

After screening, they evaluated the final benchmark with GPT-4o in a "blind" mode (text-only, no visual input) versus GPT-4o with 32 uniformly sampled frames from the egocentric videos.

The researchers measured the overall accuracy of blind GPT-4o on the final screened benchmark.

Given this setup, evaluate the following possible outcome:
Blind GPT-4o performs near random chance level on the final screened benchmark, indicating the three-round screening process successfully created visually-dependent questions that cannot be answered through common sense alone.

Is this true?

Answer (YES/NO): YES